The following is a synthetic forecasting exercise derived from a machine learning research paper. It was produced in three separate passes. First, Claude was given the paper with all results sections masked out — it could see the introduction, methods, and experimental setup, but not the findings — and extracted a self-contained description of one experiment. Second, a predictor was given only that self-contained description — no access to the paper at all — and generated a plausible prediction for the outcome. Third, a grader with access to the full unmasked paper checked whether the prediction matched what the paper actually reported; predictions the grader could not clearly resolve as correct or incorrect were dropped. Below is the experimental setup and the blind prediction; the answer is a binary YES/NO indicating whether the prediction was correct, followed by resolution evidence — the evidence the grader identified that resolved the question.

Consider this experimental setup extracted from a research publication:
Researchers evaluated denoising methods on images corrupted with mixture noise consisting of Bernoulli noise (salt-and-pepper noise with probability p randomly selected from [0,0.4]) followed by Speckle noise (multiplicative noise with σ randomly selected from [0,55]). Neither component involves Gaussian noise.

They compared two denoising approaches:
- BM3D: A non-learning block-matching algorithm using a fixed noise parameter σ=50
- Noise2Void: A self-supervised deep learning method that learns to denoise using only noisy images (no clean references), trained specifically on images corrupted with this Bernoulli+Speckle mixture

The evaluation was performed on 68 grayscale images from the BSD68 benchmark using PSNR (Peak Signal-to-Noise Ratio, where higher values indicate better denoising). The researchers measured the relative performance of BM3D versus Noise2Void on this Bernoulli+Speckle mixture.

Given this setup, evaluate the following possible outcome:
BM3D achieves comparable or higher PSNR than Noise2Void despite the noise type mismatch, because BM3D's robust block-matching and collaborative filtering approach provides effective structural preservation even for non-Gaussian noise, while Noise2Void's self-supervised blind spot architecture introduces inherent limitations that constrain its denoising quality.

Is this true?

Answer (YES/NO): NO